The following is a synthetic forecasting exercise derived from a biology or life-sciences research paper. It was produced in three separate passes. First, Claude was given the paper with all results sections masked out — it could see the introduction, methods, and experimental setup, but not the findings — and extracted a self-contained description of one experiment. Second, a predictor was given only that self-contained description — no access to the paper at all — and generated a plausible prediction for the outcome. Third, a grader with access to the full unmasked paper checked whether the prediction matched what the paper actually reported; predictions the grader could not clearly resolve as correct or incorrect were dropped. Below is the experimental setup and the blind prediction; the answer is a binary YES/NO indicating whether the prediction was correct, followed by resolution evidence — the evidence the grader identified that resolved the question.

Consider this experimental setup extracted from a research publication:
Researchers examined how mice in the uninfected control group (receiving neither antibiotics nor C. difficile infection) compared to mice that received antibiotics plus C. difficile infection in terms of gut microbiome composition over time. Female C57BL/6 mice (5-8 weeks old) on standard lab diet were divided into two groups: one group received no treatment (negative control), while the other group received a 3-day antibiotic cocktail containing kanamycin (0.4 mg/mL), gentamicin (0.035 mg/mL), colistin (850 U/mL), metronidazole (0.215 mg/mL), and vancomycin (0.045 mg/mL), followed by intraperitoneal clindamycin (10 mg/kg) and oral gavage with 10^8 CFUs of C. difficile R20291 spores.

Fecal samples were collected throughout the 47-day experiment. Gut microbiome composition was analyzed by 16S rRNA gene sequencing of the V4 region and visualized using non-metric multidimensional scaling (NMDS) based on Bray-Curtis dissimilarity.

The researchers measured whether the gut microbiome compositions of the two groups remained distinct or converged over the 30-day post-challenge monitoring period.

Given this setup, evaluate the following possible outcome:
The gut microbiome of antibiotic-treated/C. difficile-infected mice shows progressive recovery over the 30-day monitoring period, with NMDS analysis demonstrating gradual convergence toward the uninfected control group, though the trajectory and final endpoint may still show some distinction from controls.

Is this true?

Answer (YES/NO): YES